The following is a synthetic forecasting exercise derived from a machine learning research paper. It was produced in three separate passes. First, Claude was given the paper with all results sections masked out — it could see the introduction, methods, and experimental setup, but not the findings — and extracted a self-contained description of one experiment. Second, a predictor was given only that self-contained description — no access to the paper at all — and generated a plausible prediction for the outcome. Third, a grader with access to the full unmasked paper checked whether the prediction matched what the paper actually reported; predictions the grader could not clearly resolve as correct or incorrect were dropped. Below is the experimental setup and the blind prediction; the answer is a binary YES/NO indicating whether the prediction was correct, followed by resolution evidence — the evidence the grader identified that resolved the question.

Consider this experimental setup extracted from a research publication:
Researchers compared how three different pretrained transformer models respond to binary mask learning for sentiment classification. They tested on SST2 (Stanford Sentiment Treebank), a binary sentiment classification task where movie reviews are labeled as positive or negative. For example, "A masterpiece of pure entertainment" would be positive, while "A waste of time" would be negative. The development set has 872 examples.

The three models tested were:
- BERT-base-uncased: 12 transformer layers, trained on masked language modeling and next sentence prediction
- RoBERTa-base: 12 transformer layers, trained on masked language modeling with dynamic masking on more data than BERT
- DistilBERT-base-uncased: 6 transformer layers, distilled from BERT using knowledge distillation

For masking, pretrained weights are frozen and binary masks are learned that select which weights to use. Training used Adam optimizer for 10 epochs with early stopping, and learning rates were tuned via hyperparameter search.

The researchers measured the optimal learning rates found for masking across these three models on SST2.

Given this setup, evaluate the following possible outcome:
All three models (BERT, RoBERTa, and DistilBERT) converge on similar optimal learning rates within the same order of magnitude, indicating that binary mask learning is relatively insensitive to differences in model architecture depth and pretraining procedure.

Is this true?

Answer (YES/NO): NO